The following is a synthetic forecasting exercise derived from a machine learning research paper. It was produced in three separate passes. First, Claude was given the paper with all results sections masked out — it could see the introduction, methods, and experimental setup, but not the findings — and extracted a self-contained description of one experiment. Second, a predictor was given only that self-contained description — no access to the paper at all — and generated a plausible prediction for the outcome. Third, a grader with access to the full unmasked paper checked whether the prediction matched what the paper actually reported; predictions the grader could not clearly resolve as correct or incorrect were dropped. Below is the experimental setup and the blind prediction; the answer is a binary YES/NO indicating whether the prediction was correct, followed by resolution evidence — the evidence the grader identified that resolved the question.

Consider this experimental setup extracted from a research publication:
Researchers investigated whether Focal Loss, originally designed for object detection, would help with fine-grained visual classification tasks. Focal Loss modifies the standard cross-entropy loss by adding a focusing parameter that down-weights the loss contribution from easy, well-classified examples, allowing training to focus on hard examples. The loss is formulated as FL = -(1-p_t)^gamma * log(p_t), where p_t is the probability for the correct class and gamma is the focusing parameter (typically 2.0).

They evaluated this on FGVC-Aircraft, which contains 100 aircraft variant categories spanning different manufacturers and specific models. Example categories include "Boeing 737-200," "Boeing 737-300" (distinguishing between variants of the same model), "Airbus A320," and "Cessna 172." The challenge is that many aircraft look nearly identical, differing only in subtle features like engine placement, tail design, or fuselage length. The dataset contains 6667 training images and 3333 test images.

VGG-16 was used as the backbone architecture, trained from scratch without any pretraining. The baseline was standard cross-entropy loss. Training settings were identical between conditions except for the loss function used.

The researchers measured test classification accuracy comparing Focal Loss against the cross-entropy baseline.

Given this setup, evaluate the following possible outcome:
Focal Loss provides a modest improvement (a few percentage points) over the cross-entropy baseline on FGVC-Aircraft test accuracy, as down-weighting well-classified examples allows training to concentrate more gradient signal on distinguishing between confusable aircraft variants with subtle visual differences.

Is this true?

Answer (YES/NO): NO